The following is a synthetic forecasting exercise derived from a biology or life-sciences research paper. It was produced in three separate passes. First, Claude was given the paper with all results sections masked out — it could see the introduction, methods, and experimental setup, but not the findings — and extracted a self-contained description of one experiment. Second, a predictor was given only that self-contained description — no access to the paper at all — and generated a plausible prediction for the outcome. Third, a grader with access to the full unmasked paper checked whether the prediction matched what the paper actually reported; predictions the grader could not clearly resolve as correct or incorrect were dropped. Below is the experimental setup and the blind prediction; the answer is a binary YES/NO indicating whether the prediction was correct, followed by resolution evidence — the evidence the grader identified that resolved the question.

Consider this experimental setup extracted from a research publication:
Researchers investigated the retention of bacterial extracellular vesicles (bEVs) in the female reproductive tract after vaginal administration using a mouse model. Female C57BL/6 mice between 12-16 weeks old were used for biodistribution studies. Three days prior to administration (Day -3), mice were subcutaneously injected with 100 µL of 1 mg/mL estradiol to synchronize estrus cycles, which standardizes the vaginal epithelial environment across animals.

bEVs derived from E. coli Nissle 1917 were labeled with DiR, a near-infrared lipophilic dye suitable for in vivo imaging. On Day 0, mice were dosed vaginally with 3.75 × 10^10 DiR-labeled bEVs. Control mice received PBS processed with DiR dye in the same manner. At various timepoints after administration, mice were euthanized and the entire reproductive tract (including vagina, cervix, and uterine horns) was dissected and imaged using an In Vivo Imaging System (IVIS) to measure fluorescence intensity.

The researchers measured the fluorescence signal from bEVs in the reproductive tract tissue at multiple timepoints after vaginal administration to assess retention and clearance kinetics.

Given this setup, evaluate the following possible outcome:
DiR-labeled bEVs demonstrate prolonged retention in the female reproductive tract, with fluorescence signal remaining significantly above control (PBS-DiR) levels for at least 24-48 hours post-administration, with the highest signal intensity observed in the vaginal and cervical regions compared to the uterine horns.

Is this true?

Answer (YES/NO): NO